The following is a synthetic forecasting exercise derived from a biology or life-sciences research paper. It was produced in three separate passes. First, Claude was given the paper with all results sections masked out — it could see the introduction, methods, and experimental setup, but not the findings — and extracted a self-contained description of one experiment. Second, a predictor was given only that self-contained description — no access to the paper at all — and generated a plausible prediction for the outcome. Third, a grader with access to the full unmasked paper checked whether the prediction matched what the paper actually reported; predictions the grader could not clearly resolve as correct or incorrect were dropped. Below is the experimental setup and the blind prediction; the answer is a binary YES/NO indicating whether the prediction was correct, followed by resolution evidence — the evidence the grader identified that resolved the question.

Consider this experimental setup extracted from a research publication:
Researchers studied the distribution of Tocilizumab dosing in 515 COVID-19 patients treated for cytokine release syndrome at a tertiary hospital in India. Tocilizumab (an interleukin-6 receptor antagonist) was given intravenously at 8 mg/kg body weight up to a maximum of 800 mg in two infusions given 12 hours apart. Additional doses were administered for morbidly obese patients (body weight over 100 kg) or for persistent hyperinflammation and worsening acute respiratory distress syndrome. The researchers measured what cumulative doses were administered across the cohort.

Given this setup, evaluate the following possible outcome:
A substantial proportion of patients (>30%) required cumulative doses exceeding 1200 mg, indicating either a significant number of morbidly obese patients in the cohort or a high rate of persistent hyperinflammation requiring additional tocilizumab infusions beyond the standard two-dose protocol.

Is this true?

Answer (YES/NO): NO